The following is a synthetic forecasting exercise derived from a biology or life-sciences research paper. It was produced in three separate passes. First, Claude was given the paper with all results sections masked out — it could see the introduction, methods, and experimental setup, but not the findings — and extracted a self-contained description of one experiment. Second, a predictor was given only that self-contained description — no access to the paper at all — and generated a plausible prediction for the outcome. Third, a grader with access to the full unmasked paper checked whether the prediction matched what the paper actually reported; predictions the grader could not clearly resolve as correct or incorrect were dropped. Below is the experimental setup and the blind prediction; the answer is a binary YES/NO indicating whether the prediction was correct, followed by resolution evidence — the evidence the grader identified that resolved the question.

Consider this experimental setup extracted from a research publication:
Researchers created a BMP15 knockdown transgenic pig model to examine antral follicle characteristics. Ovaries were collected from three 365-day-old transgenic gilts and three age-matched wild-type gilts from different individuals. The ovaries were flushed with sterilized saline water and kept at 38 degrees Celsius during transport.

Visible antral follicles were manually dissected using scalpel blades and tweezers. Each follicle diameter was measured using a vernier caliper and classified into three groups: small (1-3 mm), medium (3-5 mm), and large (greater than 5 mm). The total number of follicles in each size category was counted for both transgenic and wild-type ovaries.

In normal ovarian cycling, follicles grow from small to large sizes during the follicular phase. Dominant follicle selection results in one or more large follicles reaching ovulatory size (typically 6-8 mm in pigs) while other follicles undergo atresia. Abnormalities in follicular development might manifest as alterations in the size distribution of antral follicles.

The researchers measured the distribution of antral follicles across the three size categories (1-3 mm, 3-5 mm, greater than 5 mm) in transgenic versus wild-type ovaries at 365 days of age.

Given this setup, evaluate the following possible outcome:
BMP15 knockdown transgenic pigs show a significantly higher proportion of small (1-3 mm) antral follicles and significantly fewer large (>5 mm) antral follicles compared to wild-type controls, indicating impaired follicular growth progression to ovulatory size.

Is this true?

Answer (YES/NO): NO